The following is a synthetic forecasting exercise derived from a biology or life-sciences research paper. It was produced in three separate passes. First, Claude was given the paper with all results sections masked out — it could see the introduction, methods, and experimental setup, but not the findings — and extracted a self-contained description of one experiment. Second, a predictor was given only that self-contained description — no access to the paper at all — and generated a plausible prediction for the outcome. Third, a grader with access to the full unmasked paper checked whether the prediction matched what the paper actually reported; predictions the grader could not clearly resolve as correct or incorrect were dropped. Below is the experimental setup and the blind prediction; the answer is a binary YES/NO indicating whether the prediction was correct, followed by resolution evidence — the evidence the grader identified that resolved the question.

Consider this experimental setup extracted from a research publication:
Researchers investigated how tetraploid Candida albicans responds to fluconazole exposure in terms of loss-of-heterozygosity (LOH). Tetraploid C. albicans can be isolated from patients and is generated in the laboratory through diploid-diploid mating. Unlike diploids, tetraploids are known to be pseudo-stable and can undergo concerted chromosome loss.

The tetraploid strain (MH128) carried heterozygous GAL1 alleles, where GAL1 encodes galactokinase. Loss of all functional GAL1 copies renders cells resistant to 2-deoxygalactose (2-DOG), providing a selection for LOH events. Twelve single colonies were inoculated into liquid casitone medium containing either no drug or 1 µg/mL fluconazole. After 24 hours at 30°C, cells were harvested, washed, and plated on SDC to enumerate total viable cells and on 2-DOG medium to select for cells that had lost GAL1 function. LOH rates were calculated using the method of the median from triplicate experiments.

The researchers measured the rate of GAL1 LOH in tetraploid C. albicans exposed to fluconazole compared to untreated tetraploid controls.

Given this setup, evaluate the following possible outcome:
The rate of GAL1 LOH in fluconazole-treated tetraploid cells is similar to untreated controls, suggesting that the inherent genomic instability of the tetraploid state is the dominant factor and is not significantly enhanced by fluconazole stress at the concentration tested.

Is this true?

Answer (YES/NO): NO